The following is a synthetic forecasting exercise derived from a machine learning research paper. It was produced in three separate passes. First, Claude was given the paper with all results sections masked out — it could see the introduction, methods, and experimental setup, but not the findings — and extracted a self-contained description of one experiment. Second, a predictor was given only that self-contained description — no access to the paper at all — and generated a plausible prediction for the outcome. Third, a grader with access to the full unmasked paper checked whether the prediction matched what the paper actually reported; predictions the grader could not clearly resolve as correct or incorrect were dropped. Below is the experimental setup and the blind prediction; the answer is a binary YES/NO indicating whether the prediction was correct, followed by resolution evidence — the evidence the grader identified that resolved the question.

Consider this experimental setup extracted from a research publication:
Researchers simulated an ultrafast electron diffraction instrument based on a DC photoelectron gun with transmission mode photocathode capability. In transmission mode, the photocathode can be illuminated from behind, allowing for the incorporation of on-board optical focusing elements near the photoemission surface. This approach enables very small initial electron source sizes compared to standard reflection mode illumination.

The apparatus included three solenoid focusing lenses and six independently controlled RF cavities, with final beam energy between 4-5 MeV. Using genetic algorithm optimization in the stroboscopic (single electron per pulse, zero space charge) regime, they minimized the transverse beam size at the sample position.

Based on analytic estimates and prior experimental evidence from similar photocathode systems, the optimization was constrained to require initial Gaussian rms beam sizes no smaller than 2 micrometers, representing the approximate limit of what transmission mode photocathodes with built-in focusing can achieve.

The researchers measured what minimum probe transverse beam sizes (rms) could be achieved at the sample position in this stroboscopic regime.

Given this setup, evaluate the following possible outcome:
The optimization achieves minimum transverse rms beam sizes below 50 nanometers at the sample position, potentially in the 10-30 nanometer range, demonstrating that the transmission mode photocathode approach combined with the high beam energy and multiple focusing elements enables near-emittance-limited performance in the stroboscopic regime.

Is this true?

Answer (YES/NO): NO